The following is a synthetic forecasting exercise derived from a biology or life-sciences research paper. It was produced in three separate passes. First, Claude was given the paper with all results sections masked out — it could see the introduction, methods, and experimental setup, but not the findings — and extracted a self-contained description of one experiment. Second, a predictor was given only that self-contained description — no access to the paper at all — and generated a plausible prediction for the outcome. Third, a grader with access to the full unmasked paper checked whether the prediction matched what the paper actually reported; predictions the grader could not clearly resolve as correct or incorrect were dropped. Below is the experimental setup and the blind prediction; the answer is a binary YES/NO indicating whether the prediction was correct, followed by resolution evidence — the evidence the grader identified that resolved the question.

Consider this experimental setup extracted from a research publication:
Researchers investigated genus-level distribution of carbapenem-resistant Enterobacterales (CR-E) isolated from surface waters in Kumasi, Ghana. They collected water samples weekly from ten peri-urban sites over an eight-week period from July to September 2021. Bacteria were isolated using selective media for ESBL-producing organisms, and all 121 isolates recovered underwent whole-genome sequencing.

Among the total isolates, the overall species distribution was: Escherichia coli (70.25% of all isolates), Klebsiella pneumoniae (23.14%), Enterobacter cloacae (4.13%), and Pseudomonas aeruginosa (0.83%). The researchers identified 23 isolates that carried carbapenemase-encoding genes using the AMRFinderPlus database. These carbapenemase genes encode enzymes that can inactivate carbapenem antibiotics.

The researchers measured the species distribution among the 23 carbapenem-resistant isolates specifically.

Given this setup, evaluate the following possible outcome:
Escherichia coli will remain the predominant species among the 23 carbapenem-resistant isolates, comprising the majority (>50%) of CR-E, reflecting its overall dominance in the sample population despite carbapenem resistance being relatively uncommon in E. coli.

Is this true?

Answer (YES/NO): YES